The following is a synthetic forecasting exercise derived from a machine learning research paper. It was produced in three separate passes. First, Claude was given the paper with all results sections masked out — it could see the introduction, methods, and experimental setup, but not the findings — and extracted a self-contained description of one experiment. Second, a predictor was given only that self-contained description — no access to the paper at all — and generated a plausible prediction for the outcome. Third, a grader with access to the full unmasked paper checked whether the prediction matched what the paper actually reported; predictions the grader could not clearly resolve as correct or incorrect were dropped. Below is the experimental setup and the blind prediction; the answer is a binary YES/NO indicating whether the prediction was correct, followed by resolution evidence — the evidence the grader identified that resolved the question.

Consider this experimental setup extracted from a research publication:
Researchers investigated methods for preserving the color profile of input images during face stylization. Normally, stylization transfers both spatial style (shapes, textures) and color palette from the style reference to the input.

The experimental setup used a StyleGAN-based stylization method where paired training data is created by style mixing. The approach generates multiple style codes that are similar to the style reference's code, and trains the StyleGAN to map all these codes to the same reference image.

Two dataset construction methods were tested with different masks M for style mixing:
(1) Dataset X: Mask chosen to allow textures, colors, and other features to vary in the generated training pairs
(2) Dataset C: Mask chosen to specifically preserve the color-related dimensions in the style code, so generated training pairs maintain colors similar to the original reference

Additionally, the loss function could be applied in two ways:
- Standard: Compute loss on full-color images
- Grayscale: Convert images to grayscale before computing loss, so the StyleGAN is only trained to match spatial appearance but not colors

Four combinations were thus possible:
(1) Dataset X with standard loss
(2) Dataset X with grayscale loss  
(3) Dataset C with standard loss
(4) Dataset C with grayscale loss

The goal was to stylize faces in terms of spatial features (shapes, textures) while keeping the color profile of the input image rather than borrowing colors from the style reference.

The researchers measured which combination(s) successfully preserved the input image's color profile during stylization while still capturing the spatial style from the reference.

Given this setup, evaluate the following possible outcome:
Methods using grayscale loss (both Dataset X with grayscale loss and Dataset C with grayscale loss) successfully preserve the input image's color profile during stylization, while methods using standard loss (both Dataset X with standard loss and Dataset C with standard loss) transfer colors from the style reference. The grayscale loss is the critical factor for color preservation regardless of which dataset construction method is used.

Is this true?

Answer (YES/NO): NO